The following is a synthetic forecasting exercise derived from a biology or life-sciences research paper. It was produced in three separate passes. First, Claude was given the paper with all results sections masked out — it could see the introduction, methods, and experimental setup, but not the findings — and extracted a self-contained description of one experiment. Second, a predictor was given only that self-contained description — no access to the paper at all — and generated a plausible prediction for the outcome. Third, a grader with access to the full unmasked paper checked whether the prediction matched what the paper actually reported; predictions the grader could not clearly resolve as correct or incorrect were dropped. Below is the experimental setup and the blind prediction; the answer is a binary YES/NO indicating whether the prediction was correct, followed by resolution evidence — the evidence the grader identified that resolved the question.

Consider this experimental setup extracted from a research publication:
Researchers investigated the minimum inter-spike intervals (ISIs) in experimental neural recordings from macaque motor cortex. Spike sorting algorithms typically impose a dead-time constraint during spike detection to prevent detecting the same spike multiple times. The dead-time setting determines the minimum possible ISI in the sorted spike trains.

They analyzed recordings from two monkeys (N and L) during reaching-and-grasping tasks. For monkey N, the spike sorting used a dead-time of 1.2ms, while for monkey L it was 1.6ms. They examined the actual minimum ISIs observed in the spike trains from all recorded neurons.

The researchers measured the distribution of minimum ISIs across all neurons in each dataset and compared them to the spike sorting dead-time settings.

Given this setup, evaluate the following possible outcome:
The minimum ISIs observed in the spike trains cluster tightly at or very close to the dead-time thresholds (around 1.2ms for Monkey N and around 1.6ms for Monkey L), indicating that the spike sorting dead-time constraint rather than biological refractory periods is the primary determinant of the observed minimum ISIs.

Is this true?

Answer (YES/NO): YES